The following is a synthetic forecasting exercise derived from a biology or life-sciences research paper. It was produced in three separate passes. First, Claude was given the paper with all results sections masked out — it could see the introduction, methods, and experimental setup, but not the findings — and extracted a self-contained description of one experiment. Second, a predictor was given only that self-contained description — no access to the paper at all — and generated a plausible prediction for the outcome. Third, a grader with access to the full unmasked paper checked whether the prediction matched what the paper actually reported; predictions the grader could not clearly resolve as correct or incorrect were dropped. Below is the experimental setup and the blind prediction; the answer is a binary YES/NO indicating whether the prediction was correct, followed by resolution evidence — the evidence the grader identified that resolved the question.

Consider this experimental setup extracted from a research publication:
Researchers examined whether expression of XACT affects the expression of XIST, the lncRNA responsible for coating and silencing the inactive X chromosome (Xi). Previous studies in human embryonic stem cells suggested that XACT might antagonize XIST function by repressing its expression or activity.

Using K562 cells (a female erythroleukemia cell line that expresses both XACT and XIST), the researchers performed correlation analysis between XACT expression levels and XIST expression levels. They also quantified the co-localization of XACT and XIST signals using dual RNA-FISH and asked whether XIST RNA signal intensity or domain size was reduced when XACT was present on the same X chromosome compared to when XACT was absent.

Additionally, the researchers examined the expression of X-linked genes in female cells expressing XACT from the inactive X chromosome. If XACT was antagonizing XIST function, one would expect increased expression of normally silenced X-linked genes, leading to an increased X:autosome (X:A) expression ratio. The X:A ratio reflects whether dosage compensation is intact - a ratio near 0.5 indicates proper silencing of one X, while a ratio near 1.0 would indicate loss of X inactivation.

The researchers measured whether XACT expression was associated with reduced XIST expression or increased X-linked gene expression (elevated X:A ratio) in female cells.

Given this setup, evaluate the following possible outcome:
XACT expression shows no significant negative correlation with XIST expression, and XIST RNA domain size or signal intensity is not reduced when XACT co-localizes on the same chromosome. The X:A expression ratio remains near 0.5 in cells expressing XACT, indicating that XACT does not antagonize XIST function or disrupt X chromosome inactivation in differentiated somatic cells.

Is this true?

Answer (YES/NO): NO